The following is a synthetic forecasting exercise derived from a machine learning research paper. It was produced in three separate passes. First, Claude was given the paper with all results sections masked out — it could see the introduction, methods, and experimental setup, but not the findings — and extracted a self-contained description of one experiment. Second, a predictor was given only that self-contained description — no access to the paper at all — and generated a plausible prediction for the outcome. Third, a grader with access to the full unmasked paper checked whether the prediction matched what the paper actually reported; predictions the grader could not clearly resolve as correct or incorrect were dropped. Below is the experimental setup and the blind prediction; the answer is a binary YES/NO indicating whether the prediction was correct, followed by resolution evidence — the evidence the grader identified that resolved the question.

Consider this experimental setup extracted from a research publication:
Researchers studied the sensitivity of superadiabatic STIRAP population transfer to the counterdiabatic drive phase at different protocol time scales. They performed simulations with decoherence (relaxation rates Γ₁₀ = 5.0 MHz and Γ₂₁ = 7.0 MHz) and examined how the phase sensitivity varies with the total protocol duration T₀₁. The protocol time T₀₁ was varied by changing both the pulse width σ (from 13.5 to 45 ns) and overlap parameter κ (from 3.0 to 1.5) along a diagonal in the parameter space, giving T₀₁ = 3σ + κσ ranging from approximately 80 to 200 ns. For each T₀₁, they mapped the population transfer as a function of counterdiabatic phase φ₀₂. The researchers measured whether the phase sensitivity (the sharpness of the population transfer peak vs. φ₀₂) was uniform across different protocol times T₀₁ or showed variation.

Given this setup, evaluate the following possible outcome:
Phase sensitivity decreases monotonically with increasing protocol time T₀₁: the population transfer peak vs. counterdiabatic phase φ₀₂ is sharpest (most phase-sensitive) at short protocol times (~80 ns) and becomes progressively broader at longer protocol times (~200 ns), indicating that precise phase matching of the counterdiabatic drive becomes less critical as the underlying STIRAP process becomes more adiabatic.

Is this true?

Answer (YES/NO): NO